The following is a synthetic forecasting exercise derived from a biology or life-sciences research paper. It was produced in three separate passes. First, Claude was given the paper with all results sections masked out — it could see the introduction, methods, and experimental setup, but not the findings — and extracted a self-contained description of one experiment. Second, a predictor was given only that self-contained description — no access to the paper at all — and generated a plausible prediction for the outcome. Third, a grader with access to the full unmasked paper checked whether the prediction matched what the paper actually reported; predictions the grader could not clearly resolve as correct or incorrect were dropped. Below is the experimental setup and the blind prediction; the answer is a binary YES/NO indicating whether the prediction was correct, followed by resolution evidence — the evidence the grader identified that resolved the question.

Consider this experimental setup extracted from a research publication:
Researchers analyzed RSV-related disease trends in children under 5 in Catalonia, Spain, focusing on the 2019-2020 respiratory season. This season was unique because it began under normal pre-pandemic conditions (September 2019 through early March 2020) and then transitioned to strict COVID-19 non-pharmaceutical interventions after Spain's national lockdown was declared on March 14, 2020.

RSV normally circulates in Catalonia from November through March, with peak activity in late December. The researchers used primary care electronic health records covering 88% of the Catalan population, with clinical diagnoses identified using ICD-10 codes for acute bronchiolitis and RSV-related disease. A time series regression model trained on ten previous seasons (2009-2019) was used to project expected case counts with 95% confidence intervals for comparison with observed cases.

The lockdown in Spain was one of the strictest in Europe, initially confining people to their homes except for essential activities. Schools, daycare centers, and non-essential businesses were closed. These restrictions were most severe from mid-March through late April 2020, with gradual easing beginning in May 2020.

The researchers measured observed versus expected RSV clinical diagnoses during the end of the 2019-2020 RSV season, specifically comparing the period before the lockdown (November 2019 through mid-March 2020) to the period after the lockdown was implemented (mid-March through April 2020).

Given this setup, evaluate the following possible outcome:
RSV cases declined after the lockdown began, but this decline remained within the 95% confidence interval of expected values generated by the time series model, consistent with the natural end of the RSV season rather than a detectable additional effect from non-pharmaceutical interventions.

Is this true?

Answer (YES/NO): YES